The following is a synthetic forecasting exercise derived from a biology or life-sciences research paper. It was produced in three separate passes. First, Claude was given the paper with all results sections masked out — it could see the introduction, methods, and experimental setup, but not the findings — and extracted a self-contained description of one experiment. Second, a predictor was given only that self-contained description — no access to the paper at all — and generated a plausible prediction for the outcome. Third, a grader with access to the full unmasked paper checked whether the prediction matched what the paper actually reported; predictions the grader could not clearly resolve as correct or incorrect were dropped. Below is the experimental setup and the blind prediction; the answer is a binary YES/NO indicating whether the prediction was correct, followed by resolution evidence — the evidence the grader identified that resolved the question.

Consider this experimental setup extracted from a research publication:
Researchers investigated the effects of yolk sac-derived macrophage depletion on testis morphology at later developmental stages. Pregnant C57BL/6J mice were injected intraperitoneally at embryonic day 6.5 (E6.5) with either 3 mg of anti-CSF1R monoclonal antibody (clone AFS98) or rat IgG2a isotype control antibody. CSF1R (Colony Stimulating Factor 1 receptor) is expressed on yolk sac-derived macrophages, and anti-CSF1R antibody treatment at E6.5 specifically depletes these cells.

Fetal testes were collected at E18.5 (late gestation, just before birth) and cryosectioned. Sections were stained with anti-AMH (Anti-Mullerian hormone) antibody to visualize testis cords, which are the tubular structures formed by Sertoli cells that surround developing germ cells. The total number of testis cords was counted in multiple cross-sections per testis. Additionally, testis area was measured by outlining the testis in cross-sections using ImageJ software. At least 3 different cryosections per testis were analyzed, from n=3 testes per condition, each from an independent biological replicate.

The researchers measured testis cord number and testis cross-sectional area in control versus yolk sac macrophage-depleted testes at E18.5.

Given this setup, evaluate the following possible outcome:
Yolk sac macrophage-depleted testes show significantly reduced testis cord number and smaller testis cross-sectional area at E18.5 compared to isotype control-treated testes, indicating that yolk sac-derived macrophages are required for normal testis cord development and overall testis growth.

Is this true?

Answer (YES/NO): NO